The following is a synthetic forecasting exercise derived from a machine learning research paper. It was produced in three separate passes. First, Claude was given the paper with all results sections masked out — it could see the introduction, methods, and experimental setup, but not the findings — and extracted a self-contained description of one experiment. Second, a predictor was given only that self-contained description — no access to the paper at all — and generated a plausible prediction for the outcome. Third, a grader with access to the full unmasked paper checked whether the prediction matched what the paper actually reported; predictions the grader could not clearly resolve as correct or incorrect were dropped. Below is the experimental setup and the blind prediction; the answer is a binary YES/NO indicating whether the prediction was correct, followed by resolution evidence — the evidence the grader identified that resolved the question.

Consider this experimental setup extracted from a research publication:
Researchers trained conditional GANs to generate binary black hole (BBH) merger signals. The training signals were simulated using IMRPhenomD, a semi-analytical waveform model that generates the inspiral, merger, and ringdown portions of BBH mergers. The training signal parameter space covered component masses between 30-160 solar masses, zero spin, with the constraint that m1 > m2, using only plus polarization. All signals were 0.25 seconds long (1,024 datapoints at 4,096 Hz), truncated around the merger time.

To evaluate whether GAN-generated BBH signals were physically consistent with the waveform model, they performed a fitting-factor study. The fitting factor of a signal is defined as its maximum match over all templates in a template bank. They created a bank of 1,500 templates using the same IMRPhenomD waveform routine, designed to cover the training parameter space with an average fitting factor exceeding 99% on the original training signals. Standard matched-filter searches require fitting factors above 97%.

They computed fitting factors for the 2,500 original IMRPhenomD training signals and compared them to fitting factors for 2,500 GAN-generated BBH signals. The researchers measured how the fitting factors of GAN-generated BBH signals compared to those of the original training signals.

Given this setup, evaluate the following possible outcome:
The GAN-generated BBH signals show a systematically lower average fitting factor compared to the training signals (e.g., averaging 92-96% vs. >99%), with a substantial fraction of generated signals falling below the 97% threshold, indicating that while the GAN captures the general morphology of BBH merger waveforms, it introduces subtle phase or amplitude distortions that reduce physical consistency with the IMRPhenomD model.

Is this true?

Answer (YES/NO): NO